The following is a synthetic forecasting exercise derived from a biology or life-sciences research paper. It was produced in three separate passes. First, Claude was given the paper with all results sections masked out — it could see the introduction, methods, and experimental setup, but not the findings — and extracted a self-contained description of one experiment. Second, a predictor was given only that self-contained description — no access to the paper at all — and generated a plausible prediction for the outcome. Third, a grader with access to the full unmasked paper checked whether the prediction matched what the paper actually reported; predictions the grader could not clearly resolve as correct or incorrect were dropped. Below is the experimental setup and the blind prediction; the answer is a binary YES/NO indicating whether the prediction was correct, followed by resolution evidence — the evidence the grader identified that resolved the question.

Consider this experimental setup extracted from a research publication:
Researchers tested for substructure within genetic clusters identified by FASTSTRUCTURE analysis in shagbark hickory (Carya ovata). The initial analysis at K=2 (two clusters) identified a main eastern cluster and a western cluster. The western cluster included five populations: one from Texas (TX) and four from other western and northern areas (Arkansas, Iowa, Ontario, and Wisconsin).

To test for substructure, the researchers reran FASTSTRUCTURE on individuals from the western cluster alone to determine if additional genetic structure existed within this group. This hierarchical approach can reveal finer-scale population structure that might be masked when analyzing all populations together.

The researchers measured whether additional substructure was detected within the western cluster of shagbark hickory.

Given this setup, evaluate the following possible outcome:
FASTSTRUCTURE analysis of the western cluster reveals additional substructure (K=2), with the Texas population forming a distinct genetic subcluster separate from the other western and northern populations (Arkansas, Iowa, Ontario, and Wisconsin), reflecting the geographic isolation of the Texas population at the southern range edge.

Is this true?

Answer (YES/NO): YES